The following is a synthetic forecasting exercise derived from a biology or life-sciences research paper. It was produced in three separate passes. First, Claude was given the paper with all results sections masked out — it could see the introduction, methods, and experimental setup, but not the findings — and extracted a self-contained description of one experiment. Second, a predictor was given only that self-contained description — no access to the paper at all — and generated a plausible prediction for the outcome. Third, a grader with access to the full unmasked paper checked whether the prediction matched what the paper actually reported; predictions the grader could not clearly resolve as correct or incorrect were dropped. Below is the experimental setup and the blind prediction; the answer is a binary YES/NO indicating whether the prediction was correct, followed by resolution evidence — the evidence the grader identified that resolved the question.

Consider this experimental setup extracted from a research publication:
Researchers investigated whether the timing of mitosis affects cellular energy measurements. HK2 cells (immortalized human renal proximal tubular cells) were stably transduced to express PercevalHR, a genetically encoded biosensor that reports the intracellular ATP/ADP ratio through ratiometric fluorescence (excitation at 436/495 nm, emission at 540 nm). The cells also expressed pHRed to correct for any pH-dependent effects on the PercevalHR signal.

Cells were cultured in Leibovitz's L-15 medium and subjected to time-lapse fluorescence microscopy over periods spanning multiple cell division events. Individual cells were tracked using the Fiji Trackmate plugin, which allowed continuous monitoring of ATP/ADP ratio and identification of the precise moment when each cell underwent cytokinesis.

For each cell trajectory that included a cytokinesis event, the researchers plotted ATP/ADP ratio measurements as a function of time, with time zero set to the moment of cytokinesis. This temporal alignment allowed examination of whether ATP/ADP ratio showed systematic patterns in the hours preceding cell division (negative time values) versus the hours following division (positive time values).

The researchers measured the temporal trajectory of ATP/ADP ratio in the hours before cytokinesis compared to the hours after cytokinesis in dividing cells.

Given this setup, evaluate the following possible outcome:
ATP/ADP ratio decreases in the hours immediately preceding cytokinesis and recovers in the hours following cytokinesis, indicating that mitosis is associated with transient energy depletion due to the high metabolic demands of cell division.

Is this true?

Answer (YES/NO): NO